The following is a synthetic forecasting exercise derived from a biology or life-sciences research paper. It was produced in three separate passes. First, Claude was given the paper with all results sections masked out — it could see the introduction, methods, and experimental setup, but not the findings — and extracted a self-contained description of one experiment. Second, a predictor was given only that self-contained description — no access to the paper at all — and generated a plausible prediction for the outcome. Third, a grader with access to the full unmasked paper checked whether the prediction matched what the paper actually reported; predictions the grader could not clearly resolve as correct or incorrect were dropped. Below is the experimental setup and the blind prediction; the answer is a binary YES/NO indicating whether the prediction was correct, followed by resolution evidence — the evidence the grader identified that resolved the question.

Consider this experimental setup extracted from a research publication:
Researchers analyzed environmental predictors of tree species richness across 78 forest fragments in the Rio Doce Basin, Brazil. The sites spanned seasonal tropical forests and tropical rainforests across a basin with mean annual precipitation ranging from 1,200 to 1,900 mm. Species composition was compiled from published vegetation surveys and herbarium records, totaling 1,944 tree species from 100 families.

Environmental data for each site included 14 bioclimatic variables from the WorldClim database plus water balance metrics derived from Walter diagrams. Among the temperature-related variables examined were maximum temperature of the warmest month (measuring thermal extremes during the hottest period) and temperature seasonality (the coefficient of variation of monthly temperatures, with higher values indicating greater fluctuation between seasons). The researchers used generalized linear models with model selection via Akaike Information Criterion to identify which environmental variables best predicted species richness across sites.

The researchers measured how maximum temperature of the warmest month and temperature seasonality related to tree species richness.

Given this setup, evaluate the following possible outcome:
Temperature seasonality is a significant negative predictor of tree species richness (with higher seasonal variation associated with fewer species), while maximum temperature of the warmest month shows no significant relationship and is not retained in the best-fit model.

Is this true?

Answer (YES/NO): NO